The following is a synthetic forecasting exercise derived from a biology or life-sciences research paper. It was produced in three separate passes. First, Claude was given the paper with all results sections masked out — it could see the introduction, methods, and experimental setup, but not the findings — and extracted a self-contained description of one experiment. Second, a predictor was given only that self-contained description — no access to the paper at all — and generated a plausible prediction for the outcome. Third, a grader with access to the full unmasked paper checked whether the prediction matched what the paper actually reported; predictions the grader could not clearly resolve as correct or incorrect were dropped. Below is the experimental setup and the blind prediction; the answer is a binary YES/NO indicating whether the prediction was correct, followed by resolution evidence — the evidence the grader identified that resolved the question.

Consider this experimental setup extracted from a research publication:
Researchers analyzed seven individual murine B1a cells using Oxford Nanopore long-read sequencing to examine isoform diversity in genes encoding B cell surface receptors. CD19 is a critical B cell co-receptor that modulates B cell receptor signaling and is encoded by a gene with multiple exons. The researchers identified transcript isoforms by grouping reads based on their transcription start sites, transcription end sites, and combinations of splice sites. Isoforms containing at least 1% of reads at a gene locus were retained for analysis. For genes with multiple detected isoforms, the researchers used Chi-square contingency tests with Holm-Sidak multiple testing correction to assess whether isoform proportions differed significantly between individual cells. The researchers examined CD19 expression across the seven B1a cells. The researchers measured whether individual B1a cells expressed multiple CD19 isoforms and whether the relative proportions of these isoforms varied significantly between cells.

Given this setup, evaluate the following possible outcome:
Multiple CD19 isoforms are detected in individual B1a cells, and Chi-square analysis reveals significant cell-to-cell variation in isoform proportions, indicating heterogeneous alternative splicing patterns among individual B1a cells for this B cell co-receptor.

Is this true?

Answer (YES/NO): YES